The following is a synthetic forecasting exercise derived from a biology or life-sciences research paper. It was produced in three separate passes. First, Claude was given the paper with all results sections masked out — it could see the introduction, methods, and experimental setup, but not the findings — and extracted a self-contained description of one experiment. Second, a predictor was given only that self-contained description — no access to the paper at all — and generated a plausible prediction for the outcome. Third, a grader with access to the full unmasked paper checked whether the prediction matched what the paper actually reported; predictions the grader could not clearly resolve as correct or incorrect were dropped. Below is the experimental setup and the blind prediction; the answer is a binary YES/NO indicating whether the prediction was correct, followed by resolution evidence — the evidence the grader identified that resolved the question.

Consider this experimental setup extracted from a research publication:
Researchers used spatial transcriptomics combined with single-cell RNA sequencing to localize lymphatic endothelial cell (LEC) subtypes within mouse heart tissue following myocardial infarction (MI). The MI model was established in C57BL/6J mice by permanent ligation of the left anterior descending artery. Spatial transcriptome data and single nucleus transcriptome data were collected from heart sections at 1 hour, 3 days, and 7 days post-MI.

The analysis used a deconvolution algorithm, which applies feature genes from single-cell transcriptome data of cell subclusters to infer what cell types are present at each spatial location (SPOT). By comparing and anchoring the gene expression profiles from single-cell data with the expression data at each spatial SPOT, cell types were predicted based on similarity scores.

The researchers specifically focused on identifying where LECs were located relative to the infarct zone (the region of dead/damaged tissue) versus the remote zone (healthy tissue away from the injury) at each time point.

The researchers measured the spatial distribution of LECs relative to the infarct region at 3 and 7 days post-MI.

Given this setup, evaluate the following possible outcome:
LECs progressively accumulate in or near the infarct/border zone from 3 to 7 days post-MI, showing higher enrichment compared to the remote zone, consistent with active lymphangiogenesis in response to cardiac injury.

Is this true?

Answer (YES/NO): YES